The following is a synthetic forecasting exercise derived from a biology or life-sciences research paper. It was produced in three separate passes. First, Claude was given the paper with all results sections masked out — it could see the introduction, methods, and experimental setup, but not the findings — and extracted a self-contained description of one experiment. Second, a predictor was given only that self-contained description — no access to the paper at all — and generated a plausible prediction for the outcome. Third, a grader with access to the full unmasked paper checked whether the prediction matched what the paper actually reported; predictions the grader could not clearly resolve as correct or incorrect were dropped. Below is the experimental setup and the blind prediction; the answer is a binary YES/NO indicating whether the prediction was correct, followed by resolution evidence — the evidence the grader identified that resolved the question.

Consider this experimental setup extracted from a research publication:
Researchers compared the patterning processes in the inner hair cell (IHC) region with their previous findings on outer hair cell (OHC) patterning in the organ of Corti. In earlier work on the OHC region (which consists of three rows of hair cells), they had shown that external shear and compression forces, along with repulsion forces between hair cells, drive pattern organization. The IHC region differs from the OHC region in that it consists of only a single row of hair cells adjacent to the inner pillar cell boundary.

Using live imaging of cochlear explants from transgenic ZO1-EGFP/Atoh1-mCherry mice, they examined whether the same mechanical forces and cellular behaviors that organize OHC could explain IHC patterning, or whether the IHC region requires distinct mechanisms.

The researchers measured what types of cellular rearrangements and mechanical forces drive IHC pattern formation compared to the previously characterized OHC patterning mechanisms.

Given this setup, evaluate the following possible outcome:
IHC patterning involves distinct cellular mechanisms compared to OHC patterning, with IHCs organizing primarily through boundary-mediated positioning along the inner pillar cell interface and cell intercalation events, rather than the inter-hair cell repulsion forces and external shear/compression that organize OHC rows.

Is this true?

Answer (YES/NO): NO